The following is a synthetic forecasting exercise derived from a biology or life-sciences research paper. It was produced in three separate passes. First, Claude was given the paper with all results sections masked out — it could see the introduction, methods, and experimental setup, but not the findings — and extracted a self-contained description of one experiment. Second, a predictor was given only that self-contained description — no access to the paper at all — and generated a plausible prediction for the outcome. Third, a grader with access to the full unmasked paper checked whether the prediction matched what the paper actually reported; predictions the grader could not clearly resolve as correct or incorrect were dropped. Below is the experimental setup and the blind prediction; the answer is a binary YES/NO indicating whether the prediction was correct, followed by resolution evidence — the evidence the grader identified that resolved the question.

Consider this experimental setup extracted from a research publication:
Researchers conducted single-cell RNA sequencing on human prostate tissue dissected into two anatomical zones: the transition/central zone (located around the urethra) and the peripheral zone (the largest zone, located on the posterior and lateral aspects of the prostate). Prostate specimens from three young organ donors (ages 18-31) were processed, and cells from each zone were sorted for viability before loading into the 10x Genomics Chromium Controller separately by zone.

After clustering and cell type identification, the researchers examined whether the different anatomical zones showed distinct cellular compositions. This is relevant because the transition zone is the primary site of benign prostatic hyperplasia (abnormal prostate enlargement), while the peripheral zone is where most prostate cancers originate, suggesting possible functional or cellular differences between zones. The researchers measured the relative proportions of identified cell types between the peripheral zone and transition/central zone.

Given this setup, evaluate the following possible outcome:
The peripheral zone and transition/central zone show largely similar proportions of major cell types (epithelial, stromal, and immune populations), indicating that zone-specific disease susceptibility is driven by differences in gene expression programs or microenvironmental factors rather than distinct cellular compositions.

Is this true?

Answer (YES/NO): NO